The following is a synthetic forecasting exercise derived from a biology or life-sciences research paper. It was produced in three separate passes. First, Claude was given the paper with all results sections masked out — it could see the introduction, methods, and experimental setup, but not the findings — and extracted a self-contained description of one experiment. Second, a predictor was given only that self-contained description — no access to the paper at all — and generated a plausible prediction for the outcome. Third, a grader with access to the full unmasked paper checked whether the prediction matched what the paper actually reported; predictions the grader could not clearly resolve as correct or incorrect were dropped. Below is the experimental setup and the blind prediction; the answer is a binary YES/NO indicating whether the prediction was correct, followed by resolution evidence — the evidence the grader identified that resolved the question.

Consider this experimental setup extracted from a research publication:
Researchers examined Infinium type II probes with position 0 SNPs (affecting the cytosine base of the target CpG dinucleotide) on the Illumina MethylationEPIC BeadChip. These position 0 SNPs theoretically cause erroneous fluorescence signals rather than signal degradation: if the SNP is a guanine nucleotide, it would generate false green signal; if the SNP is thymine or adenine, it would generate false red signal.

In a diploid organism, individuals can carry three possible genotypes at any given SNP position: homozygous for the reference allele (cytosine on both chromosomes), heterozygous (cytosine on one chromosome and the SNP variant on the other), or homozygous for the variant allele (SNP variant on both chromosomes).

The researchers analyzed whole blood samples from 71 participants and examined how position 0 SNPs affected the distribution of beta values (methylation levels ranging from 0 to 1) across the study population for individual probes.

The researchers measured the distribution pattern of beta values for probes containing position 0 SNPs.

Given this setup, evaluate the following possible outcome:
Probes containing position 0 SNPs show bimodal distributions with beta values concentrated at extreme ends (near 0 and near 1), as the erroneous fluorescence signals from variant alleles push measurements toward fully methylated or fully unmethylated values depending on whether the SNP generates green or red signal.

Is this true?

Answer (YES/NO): NO